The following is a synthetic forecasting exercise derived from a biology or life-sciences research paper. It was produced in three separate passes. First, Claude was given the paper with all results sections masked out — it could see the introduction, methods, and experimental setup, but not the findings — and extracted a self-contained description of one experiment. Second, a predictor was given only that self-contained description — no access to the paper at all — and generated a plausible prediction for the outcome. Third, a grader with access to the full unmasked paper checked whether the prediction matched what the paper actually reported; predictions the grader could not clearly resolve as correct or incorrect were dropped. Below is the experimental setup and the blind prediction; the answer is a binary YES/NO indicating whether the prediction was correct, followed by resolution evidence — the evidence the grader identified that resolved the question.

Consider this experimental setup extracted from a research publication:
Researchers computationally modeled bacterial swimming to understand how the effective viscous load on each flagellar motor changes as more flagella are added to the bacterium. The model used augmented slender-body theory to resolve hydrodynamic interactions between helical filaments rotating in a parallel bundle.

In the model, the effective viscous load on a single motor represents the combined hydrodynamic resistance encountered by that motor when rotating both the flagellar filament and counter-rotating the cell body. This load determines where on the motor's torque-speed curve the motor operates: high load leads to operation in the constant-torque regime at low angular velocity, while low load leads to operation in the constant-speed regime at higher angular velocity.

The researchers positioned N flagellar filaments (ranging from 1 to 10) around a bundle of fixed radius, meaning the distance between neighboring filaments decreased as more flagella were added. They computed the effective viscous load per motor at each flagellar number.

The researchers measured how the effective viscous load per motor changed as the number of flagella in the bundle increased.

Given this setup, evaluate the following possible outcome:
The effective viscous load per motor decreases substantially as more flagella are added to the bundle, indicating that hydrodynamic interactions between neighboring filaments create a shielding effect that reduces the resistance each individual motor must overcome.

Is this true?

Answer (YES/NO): NO